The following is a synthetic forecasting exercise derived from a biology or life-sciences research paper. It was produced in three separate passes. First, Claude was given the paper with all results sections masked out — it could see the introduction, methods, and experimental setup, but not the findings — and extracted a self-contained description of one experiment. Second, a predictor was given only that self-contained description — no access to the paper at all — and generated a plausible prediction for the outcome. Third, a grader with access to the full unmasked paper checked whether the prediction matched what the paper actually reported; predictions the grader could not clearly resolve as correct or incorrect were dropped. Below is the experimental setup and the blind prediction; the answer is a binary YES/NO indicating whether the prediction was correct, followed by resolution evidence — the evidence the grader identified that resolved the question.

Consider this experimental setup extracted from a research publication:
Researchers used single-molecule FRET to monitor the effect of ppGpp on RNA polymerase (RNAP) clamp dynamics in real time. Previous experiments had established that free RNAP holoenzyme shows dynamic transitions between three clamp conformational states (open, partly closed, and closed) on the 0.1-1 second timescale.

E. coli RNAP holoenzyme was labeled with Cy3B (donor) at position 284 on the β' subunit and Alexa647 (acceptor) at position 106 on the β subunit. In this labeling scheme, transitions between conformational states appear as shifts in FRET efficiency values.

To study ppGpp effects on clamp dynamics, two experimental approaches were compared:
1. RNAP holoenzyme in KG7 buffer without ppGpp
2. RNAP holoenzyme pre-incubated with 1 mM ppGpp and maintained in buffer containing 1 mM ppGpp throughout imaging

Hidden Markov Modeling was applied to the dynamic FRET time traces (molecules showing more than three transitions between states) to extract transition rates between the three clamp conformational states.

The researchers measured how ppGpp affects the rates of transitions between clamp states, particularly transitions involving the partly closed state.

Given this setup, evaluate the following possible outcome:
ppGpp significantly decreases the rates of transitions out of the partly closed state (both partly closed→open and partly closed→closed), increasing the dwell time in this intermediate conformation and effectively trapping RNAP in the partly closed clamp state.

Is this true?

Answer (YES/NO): NO